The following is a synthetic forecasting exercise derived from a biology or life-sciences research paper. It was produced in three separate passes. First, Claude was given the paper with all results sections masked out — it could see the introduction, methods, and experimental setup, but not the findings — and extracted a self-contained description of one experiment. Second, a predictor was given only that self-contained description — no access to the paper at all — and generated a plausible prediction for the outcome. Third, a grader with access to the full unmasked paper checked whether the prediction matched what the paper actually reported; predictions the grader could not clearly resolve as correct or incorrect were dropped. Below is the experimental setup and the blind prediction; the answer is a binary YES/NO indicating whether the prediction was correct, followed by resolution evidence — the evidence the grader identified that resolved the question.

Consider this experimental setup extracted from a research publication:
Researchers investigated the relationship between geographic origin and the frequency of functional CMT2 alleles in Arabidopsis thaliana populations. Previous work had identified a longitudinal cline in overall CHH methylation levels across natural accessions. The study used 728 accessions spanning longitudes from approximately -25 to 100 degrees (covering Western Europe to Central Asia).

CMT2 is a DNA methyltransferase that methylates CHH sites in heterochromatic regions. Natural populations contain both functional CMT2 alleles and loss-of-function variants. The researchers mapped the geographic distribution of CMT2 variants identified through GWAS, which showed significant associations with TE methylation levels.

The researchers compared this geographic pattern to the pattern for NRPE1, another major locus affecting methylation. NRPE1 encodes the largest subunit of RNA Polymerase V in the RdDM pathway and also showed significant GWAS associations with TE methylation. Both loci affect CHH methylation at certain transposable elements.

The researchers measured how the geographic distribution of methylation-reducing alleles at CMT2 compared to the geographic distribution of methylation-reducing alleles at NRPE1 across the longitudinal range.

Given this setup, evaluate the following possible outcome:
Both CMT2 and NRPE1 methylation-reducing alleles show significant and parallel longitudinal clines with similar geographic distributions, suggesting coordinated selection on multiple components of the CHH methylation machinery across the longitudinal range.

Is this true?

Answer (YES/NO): NO